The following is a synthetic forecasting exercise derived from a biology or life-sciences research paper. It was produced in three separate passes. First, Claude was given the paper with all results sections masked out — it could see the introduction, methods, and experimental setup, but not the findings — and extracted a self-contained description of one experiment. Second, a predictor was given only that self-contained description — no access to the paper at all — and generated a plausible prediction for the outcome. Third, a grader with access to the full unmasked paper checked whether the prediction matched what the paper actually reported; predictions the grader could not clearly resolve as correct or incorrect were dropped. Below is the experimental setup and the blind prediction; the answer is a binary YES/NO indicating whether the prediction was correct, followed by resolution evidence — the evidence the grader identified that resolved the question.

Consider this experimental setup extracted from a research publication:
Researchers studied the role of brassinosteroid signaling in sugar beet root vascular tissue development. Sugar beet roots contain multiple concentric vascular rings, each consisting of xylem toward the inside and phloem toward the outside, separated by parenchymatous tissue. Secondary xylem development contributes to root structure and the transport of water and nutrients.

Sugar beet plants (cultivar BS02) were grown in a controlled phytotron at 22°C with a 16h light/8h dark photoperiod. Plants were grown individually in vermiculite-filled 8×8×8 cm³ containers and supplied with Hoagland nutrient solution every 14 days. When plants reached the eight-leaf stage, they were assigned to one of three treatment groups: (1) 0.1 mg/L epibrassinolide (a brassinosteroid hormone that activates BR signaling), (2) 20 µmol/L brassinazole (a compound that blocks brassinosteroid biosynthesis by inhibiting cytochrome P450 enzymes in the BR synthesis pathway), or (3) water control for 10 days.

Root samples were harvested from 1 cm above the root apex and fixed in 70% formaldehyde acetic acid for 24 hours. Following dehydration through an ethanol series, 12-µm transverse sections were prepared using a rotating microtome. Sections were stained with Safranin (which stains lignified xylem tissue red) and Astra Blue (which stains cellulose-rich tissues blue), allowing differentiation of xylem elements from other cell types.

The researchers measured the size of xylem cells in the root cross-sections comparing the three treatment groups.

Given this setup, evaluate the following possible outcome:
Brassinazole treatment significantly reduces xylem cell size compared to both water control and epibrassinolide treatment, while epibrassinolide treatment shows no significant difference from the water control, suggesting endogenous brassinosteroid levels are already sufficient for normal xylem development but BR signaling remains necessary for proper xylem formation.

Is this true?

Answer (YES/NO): NO